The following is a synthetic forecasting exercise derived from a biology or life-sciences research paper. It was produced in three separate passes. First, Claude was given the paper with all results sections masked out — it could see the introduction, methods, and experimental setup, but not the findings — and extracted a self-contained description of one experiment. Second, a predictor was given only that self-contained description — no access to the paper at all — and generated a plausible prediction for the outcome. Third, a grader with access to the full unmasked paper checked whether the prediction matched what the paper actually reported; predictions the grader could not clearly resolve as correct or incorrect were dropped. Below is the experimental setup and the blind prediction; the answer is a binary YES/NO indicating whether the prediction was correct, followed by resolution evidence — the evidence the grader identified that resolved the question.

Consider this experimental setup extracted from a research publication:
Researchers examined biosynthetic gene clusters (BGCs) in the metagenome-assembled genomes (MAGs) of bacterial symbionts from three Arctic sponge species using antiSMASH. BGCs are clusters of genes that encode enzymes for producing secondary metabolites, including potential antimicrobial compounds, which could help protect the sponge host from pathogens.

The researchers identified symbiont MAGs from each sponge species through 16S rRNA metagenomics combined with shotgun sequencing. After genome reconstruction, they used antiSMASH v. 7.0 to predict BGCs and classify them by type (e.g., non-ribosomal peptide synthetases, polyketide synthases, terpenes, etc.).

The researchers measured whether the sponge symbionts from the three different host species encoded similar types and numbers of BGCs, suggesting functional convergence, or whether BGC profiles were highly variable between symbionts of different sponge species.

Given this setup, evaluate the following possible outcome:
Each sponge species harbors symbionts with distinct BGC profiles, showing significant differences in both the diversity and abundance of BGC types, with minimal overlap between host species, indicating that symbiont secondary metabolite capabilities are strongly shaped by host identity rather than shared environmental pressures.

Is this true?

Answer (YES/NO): NO